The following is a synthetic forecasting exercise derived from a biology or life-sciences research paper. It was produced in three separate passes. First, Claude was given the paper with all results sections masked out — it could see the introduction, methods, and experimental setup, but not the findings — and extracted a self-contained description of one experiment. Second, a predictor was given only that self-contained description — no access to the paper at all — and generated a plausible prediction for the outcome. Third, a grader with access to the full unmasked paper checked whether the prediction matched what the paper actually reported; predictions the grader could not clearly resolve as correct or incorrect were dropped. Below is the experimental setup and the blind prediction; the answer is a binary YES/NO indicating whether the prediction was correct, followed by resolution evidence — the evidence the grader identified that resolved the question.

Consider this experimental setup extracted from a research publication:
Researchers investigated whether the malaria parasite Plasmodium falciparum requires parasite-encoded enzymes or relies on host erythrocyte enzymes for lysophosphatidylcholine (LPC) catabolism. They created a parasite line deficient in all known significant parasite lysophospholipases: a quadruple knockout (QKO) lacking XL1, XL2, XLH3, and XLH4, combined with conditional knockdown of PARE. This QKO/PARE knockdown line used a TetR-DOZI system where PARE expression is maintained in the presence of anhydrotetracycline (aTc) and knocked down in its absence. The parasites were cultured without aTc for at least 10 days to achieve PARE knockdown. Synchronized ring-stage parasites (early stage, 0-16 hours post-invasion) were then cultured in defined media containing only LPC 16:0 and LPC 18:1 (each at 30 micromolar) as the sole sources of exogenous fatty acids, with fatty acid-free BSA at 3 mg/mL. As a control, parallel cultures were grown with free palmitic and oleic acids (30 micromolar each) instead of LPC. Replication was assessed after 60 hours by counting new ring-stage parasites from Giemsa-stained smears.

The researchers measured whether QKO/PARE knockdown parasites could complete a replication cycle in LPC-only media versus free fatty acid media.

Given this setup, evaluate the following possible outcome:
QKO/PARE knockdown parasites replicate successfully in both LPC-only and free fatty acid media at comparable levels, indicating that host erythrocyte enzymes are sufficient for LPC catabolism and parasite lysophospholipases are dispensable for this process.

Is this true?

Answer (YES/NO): NO